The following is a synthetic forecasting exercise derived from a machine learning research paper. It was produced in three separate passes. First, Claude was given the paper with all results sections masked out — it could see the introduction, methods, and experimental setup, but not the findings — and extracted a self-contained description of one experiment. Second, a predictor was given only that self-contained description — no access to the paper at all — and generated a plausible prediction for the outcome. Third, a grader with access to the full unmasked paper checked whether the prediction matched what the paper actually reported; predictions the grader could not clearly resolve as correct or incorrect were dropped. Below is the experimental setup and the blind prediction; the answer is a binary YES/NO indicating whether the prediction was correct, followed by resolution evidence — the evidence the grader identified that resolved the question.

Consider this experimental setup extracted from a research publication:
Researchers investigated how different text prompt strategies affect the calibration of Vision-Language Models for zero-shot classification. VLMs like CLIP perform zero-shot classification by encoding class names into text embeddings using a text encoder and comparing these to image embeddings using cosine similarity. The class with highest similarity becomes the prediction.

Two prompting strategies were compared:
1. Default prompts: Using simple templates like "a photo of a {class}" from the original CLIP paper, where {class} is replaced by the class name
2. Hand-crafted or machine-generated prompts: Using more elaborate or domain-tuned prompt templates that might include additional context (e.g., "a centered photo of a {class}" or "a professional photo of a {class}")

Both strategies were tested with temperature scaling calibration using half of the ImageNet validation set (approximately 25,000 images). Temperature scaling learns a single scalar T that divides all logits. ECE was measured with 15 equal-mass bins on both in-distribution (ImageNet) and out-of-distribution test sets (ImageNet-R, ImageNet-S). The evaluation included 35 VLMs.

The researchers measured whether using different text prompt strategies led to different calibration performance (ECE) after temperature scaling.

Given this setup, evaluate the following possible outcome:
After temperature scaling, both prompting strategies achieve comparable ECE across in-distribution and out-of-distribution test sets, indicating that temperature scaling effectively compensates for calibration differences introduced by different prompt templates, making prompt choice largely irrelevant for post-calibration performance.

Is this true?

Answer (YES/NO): YES